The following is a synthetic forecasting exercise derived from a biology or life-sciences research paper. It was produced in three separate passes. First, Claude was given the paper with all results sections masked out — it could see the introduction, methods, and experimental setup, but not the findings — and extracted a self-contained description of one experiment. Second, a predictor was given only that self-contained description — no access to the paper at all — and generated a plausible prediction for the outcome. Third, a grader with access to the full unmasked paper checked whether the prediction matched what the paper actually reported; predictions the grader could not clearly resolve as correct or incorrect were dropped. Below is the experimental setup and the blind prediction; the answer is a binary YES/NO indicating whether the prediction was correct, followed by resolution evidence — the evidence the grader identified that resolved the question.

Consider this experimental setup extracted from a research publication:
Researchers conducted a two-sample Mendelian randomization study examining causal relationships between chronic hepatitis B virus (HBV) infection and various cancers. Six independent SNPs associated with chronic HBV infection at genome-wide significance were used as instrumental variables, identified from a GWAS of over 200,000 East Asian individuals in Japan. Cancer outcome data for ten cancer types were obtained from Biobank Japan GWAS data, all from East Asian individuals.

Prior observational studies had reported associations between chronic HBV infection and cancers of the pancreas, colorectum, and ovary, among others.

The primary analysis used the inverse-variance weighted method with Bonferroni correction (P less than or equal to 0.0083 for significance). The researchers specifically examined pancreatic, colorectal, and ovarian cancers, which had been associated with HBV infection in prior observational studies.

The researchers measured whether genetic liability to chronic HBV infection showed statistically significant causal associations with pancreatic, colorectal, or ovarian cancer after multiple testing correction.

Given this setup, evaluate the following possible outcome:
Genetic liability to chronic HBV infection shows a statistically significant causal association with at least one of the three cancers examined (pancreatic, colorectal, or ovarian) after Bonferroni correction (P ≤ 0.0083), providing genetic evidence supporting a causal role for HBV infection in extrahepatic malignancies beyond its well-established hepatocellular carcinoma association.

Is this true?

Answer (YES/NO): NO